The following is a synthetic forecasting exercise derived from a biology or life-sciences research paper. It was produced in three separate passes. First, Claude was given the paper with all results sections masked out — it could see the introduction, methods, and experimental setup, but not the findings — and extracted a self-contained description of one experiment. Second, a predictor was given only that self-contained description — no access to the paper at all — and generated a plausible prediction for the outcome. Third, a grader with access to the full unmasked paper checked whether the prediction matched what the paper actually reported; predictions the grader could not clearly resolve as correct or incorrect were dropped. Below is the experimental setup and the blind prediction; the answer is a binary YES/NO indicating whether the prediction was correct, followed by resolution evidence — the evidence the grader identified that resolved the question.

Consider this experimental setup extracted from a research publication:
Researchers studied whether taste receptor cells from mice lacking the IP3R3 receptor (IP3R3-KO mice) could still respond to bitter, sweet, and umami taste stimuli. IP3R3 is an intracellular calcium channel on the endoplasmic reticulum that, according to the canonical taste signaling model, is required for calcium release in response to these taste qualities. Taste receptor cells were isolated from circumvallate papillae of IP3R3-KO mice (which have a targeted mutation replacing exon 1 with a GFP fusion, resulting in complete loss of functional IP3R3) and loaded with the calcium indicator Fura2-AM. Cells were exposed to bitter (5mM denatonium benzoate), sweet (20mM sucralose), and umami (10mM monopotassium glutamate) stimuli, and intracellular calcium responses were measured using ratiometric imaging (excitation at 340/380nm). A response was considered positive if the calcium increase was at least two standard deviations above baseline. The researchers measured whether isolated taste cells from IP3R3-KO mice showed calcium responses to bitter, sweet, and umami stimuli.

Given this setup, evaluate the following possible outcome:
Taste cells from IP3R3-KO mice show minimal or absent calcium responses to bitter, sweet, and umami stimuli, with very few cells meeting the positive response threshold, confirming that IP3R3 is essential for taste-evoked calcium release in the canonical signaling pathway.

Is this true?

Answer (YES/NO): NO